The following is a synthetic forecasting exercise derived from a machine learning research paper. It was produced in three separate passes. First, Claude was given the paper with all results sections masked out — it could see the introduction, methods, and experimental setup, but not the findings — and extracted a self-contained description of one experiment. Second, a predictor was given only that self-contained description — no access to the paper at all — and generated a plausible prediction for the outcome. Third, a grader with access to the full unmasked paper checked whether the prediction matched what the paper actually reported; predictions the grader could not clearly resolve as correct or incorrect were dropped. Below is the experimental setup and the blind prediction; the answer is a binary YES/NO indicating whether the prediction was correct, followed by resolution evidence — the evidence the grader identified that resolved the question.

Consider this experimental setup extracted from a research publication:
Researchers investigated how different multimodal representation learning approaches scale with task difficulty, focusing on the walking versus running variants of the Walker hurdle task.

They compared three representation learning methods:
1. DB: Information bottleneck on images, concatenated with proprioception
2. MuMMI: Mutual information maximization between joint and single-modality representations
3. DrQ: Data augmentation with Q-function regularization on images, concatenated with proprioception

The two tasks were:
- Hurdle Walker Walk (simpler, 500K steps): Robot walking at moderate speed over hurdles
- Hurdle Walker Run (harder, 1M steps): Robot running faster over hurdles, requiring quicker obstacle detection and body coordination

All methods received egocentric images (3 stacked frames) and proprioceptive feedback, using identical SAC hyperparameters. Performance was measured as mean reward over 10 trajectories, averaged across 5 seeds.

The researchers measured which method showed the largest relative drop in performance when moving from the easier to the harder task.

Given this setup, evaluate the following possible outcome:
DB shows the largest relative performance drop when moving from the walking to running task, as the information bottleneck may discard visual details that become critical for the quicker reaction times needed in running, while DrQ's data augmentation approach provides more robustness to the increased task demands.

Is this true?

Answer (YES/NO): NO